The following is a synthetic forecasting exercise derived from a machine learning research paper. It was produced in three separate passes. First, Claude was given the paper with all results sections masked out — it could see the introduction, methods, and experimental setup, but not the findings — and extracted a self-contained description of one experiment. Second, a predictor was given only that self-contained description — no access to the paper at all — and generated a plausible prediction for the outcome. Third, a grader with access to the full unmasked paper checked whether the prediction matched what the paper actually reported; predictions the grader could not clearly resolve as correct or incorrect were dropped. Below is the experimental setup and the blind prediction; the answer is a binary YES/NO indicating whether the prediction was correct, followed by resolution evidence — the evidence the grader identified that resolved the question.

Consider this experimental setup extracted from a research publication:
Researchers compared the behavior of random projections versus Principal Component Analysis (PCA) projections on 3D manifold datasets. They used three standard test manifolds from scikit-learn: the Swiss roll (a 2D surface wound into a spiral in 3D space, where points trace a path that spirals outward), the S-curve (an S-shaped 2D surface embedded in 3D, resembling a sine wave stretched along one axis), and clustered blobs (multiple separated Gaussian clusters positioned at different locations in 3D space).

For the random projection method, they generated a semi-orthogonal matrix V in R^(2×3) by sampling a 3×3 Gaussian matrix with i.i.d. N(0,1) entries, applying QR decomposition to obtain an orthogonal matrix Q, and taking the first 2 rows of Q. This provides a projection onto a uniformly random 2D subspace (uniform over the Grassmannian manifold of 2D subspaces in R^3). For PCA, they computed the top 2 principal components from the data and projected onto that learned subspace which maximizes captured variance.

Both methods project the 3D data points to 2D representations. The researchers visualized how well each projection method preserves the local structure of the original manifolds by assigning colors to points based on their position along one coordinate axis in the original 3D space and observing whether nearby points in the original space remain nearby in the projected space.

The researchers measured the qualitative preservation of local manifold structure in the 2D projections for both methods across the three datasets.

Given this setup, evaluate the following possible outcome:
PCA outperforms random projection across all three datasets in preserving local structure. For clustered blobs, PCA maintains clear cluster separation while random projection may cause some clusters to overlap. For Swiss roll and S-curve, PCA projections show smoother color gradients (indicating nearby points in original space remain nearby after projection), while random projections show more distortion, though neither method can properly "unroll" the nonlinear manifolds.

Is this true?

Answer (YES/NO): NO